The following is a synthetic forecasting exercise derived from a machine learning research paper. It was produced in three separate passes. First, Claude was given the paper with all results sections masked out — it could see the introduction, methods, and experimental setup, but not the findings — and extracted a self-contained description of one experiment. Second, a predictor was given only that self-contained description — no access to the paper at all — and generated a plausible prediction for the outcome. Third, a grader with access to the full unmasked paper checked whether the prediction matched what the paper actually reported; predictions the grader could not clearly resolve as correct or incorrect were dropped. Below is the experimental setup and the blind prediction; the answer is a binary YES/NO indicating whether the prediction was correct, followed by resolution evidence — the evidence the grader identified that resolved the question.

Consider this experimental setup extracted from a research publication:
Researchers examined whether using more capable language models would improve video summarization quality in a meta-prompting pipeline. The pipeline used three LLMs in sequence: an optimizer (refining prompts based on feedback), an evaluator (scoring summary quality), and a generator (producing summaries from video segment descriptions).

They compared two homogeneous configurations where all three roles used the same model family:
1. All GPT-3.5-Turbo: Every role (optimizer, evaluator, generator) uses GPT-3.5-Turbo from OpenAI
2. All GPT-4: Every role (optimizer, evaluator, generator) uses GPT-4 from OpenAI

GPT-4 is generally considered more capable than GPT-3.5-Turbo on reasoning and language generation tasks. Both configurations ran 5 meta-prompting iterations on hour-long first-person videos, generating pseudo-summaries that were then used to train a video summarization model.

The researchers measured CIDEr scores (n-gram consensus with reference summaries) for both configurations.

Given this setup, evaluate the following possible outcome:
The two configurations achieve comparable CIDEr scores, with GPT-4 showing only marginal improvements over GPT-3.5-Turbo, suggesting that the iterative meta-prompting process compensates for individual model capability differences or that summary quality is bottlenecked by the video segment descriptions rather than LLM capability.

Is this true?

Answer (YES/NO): YES